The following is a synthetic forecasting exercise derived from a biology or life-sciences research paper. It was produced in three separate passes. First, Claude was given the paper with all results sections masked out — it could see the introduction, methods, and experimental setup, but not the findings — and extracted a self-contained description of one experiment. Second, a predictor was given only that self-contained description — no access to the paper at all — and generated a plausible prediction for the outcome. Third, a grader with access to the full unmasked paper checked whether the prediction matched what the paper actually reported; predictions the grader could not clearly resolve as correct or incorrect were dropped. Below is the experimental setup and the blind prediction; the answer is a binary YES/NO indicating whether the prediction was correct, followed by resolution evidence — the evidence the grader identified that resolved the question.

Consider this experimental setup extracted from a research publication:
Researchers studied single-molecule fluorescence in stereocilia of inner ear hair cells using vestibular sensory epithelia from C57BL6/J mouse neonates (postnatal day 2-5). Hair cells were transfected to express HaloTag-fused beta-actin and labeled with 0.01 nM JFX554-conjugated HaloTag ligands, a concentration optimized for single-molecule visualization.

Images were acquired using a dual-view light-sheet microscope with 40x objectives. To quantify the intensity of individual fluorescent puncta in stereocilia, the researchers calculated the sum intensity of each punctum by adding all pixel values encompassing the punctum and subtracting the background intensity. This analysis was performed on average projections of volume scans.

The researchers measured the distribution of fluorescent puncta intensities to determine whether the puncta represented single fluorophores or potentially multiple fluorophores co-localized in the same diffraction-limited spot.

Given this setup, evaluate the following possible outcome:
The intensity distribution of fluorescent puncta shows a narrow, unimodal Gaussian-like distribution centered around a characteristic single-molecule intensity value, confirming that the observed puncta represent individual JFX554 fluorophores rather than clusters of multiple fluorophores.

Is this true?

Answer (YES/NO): NO